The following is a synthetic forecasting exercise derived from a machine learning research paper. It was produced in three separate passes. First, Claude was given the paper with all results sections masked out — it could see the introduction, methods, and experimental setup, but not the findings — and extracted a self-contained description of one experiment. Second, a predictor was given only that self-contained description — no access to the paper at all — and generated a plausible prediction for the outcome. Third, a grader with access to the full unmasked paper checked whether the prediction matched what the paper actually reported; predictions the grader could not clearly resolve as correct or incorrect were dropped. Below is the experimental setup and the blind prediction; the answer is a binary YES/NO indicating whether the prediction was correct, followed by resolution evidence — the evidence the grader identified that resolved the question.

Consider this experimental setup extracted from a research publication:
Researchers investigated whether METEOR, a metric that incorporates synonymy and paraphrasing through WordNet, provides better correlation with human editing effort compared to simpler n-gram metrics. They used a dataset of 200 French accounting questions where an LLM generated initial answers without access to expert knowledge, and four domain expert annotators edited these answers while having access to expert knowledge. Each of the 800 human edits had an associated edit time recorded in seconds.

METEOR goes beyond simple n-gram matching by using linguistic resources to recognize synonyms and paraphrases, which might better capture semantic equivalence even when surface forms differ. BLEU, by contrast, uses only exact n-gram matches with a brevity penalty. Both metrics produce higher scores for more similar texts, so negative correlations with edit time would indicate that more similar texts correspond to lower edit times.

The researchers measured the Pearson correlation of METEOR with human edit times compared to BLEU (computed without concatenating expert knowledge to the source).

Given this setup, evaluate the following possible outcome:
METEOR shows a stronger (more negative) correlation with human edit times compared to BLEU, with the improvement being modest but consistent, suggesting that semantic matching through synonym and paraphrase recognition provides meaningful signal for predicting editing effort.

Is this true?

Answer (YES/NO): NO